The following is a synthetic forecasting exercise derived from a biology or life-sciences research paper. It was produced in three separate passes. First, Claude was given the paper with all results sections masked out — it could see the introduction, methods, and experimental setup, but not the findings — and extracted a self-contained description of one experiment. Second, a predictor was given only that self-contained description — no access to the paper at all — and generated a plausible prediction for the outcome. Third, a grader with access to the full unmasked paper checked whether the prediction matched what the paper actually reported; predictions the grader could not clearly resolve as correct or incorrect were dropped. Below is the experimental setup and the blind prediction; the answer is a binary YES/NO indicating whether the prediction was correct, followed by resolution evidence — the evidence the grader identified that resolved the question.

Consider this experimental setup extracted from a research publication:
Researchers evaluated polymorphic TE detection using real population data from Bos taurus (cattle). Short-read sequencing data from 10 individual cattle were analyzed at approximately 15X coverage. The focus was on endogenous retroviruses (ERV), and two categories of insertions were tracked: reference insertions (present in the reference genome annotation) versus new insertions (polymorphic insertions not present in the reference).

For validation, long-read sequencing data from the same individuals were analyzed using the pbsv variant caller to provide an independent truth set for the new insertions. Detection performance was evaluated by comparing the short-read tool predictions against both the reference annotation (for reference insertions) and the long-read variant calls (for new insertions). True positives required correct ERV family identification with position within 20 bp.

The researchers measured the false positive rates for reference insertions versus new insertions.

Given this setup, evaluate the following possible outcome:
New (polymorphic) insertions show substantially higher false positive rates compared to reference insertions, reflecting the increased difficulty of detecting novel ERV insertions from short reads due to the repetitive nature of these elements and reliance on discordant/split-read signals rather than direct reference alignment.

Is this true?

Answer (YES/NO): YES